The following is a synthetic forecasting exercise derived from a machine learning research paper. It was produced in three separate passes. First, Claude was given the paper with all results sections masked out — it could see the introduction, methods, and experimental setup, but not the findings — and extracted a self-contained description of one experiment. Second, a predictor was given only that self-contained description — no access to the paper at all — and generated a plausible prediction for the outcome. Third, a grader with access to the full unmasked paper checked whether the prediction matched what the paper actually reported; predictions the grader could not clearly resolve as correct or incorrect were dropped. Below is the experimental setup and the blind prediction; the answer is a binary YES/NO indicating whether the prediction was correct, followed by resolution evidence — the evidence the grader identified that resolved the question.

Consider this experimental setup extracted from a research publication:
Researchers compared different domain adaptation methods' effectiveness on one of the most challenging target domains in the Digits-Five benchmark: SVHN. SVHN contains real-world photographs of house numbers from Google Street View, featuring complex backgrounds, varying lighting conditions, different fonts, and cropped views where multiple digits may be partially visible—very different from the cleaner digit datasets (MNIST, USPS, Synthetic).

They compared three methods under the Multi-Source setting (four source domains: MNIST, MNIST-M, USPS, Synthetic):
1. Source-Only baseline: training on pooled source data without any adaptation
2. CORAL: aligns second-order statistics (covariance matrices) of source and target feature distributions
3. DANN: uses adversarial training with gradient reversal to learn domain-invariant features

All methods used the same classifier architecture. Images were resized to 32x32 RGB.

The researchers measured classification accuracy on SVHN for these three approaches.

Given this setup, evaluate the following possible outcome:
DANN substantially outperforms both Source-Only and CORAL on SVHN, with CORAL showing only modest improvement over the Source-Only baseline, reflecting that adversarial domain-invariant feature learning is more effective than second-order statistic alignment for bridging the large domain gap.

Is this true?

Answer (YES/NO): NO